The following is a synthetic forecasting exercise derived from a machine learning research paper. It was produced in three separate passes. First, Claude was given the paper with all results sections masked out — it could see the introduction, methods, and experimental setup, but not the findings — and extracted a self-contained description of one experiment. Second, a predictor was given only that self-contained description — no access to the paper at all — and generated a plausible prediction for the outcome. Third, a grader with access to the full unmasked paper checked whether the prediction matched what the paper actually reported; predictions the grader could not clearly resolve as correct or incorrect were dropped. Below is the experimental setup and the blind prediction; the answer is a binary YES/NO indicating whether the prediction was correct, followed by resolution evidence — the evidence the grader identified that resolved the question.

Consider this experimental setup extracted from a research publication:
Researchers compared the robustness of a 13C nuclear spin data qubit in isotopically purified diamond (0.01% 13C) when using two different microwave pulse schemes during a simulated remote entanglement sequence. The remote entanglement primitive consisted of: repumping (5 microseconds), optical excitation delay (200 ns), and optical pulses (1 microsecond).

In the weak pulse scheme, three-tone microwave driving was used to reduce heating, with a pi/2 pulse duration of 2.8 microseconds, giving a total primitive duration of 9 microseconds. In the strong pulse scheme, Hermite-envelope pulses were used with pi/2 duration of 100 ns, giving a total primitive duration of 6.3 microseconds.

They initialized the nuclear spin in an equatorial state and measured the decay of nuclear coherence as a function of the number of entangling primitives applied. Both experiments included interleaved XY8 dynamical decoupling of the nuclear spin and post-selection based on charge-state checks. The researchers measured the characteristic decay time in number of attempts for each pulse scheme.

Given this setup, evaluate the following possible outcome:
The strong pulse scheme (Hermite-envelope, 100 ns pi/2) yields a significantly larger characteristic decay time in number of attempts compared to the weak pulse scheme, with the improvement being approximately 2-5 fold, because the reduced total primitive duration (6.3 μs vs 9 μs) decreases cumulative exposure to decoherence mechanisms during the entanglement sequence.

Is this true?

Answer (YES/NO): YES